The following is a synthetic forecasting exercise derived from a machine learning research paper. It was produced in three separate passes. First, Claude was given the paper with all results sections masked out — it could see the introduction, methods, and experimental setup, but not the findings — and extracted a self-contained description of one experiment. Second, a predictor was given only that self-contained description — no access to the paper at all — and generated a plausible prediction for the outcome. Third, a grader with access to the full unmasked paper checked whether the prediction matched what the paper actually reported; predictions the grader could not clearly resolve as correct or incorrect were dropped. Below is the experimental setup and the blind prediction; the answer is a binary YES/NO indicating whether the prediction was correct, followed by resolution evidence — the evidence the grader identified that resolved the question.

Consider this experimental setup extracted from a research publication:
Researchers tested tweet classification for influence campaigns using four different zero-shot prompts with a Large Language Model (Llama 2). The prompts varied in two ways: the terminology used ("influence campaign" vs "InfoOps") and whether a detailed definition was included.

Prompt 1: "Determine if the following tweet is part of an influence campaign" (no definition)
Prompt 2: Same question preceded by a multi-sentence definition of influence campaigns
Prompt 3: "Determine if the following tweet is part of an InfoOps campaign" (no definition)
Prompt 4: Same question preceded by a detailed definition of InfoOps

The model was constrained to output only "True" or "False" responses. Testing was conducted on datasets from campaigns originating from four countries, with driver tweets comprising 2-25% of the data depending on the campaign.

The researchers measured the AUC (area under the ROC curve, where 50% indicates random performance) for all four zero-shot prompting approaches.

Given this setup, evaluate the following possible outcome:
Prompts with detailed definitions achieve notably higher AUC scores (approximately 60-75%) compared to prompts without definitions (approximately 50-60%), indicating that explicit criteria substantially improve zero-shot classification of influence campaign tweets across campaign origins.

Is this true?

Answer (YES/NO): NO